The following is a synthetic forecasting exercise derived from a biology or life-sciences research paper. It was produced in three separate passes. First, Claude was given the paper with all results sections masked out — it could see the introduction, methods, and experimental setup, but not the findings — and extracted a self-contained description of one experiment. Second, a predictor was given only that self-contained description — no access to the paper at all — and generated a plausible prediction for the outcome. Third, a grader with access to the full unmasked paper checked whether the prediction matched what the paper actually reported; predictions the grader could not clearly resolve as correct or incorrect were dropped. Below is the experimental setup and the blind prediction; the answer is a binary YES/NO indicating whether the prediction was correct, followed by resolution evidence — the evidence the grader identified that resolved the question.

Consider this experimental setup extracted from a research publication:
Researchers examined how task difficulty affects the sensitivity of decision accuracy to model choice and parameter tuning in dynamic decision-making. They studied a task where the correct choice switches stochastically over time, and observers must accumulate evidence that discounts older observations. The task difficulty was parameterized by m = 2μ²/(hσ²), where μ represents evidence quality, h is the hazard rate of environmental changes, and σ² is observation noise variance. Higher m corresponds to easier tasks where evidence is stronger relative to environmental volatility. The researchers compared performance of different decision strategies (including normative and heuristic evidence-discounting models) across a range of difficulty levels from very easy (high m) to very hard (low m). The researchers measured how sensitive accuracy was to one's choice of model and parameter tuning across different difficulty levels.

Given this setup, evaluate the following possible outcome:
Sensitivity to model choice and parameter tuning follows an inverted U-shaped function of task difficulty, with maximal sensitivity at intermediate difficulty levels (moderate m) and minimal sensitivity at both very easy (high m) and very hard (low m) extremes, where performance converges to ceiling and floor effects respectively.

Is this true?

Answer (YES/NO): YES